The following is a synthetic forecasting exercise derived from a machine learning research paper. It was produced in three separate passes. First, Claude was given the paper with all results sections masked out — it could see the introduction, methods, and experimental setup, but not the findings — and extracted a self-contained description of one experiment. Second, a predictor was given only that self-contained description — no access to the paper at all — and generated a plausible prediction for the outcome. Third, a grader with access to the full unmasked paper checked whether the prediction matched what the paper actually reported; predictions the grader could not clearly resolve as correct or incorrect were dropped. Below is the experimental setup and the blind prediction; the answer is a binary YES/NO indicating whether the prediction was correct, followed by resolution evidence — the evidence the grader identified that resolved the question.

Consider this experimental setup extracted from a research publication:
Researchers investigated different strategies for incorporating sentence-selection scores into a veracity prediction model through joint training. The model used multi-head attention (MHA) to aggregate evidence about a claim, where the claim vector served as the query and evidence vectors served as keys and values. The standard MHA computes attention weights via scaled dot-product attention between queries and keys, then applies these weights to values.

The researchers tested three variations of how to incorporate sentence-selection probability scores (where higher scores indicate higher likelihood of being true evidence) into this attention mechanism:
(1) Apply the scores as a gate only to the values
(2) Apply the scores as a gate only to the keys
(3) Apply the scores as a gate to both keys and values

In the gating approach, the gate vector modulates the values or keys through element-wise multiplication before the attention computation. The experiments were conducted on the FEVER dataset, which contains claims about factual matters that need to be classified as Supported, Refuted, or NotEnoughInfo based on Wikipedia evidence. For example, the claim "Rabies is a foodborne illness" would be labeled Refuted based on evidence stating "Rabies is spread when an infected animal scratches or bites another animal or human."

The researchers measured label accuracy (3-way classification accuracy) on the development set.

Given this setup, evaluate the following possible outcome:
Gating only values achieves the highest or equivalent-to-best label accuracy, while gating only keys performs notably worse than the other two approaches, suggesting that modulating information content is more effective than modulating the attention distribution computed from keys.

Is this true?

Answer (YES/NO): NO